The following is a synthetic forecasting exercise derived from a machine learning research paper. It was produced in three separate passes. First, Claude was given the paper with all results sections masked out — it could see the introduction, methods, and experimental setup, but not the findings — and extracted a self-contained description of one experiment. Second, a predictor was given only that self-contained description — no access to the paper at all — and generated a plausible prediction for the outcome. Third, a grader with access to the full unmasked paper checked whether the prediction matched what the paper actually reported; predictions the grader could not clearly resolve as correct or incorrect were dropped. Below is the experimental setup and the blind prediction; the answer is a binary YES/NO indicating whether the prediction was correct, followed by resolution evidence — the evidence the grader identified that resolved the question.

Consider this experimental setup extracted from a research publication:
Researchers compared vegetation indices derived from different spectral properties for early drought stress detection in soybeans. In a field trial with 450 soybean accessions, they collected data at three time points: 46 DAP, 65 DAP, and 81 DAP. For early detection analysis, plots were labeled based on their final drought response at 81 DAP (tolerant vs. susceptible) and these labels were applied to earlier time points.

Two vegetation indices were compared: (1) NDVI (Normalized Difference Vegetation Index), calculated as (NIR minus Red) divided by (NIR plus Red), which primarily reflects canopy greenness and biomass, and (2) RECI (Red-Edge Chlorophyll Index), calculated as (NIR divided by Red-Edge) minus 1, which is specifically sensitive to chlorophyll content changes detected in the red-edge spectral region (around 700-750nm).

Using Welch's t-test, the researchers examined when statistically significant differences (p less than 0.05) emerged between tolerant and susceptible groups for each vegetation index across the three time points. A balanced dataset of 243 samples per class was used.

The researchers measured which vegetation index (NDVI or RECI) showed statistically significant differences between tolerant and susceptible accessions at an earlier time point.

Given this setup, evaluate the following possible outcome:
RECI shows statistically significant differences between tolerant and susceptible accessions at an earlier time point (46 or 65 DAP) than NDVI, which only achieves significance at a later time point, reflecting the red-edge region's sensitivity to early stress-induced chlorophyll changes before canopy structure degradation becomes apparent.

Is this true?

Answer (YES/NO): YES